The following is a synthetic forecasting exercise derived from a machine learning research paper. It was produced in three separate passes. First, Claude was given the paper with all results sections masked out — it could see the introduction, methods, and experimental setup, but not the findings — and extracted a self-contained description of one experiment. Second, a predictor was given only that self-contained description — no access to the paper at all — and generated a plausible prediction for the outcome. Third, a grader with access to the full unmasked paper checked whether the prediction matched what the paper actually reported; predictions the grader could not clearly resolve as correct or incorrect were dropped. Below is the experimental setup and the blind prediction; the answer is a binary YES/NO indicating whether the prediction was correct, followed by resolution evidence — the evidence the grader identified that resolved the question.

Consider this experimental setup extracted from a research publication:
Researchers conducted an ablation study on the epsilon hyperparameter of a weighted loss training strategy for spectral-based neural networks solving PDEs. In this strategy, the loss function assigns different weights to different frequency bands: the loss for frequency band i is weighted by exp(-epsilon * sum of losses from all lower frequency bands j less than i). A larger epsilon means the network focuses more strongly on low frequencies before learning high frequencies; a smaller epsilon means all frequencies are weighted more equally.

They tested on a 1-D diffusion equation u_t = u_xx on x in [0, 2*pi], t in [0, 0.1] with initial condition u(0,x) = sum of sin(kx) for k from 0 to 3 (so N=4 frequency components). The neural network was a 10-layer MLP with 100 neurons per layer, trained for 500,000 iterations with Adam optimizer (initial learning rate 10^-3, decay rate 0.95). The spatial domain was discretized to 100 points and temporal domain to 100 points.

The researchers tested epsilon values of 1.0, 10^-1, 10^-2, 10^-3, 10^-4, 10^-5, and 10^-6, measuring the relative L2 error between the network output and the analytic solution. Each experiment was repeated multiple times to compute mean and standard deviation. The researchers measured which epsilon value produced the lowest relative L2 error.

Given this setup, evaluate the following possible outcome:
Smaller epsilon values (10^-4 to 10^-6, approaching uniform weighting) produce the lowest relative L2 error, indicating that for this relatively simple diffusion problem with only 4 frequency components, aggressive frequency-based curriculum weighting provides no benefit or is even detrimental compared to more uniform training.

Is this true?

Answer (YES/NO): YES